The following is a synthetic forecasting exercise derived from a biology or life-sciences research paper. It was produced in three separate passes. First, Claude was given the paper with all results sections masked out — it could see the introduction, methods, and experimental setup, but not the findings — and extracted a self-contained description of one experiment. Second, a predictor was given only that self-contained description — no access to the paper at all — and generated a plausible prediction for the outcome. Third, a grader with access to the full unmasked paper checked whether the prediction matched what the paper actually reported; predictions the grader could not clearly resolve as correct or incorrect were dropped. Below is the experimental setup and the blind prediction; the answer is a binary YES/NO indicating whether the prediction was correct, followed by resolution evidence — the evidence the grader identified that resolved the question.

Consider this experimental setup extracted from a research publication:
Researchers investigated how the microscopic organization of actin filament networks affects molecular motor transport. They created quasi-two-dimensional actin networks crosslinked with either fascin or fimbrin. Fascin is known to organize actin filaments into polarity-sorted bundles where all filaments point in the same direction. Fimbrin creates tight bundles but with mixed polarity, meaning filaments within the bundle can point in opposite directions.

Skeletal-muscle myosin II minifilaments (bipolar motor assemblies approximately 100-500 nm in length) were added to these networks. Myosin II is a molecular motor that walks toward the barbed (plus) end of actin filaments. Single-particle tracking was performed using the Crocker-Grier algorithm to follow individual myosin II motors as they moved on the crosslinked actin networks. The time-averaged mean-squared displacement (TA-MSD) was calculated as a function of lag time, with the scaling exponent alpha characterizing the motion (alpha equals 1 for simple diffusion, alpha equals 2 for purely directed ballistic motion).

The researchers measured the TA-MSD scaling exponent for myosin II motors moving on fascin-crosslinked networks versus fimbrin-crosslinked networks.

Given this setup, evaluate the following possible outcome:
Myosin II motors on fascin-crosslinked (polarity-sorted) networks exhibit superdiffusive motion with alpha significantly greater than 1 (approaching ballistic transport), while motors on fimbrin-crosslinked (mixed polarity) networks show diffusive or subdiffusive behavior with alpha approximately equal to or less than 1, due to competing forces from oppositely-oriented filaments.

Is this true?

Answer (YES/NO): YES